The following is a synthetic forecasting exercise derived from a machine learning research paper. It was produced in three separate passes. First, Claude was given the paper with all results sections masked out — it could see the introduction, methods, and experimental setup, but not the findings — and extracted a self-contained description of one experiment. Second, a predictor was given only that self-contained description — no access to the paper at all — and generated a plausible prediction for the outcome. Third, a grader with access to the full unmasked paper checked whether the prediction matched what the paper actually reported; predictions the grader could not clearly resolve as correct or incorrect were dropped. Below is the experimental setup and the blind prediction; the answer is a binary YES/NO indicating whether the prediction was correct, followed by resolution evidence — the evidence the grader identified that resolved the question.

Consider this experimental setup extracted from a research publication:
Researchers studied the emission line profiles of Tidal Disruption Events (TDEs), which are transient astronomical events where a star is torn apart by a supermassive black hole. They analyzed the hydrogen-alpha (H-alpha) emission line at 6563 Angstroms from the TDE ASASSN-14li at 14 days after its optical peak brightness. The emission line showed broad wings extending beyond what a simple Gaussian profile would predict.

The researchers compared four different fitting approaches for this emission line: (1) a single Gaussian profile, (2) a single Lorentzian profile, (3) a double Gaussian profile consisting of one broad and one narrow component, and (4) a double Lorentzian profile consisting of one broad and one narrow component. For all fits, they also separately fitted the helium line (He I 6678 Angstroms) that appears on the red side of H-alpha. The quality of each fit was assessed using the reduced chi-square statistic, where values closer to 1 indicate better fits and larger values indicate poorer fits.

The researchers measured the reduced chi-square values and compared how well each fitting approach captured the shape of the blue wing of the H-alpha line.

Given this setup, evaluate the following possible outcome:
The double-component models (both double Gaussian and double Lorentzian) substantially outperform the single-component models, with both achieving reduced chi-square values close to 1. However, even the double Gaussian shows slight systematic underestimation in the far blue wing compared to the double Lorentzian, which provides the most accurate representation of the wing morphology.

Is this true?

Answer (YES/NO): NO